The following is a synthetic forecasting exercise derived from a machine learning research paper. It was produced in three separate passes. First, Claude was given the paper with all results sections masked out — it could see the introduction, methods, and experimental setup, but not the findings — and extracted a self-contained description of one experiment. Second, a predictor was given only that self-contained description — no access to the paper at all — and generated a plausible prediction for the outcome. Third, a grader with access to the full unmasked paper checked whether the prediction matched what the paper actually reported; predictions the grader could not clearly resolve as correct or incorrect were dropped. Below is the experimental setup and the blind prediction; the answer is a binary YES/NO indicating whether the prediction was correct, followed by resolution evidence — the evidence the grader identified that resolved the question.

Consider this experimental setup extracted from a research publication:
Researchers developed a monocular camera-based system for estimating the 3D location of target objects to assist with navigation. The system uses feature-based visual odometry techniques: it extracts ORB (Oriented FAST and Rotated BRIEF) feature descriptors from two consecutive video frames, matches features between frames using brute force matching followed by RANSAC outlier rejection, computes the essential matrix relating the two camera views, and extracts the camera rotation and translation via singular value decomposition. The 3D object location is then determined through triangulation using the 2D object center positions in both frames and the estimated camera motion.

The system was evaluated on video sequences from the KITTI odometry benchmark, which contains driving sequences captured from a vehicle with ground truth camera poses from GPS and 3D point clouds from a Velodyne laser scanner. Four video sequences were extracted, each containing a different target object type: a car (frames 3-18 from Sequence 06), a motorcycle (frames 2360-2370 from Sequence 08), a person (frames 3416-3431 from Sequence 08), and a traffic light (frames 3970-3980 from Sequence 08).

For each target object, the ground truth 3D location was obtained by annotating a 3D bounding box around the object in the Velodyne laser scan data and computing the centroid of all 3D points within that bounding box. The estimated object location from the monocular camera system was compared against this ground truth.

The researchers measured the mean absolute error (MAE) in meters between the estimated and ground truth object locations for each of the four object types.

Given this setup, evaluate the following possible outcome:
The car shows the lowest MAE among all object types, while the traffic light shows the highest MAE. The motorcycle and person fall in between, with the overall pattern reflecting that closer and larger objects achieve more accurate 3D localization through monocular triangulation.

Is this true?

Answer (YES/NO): NO